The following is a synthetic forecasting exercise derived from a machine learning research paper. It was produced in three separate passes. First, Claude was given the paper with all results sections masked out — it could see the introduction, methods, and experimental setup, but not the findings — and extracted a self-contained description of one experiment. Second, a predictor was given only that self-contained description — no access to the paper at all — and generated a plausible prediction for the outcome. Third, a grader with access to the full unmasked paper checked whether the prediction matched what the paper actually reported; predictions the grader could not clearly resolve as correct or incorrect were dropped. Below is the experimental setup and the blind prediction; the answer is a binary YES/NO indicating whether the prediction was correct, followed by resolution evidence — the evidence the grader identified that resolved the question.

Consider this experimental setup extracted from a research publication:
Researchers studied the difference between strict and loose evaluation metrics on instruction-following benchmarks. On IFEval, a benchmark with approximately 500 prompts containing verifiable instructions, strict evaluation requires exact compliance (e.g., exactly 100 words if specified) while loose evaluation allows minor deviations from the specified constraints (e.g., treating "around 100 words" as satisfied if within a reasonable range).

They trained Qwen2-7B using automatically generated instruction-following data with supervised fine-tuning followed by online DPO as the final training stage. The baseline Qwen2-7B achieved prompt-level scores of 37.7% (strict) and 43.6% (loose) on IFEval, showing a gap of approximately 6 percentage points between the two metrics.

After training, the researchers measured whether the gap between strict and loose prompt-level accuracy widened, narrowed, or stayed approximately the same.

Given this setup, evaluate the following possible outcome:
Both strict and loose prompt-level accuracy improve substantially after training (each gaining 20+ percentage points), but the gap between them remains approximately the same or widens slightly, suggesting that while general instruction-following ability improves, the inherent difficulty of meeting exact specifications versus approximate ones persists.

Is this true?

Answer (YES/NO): NO